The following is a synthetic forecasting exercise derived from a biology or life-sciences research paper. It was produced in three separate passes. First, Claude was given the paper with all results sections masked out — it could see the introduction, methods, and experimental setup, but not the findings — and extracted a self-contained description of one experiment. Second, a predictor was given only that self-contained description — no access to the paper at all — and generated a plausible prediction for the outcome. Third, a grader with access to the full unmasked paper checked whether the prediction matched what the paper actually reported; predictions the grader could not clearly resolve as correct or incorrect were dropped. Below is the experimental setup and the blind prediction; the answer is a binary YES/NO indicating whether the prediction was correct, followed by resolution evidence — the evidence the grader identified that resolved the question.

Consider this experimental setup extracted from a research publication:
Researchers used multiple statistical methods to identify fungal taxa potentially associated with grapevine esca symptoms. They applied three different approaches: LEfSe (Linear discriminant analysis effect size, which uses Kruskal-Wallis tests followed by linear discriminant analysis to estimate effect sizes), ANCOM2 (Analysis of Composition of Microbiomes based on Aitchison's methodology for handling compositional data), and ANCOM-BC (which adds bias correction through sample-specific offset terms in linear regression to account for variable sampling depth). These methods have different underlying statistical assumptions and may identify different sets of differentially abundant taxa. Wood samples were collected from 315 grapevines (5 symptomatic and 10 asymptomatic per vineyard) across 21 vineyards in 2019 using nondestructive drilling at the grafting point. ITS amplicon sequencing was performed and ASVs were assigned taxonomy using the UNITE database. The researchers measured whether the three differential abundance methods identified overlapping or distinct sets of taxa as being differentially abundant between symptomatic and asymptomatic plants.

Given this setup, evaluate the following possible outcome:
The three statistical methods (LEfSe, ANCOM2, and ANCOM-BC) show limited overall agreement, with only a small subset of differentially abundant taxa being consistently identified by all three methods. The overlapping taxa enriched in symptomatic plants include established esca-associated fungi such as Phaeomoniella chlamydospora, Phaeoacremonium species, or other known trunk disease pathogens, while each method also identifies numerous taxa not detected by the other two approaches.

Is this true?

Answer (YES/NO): NO